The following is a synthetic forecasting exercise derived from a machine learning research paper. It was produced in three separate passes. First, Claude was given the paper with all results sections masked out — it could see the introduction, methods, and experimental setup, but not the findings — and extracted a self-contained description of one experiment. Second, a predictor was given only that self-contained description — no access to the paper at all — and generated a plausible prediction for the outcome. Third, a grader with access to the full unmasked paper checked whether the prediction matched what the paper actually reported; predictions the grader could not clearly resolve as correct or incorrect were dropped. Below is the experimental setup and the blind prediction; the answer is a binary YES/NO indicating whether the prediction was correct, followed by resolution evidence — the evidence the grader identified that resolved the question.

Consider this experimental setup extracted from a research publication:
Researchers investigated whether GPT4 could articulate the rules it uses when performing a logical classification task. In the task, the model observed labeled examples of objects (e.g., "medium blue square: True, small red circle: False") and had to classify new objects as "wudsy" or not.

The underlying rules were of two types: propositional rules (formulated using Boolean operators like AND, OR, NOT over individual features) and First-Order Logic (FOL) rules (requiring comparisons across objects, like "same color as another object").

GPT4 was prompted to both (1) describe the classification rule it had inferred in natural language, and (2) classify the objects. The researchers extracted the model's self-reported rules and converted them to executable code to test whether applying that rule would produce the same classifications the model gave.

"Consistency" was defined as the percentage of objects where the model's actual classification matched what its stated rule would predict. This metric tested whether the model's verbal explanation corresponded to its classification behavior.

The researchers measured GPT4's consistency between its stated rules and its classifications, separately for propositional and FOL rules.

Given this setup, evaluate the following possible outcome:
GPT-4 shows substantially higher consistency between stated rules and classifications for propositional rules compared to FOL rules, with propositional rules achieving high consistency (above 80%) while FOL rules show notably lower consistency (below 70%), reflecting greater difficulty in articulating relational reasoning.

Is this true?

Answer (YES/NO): NO